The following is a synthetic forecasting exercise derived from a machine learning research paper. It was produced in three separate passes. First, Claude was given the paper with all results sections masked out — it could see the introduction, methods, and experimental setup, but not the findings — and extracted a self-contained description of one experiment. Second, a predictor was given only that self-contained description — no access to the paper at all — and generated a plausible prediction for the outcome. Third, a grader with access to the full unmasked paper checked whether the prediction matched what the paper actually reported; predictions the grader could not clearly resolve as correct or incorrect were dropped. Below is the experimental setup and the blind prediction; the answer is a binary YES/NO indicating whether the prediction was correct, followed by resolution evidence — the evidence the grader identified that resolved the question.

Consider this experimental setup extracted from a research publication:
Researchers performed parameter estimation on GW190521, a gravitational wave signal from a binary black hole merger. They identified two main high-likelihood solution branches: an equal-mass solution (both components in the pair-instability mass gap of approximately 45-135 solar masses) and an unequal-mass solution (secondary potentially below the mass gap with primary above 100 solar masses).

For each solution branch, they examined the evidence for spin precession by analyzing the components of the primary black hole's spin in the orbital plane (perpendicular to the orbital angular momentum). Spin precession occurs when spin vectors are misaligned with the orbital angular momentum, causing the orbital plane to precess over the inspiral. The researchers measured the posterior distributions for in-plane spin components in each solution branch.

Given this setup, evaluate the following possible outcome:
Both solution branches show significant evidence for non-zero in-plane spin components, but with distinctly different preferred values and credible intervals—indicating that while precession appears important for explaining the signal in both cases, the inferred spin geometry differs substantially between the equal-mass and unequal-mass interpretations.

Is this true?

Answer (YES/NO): NO